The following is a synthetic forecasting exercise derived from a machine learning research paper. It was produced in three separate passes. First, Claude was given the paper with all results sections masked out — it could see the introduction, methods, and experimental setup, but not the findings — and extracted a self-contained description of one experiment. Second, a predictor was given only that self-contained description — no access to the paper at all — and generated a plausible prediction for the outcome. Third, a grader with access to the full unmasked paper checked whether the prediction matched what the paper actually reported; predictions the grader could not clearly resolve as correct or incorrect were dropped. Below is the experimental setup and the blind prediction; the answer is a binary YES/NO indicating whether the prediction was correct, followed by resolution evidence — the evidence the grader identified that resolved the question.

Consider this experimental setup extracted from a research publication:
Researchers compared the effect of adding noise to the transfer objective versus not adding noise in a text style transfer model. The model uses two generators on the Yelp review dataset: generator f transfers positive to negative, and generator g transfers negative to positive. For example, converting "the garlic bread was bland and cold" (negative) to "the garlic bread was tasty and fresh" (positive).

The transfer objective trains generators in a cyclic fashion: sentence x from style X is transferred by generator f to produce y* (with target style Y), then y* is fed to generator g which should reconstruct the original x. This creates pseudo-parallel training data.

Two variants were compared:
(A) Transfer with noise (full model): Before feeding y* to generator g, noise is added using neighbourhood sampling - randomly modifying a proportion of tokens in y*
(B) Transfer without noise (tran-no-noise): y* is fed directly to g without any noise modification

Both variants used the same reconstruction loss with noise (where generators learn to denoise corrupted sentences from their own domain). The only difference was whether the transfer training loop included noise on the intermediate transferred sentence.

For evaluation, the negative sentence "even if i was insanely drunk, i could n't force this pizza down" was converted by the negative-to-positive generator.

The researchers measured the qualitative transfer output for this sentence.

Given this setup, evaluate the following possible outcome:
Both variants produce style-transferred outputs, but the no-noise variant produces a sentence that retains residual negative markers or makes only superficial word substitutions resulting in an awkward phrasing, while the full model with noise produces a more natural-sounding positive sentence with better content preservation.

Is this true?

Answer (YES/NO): YES